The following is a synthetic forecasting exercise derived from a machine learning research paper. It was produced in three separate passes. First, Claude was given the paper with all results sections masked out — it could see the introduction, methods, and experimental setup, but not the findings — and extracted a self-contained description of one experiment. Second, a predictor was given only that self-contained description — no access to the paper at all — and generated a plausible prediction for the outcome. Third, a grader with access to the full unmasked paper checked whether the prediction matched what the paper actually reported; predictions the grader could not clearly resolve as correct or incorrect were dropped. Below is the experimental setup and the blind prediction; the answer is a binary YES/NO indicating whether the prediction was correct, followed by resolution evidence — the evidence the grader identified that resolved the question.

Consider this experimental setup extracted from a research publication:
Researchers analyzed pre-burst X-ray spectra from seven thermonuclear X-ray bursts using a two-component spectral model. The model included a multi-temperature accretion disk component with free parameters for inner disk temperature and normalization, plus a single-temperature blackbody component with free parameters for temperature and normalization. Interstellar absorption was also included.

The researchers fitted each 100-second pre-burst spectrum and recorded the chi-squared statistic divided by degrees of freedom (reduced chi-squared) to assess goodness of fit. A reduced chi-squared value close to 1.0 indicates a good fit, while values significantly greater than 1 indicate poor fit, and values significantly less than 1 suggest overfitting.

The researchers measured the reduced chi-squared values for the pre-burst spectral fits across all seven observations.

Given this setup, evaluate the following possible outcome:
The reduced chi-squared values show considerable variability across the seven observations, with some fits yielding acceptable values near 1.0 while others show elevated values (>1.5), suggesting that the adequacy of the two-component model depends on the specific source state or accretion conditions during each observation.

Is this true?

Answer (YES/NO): NO